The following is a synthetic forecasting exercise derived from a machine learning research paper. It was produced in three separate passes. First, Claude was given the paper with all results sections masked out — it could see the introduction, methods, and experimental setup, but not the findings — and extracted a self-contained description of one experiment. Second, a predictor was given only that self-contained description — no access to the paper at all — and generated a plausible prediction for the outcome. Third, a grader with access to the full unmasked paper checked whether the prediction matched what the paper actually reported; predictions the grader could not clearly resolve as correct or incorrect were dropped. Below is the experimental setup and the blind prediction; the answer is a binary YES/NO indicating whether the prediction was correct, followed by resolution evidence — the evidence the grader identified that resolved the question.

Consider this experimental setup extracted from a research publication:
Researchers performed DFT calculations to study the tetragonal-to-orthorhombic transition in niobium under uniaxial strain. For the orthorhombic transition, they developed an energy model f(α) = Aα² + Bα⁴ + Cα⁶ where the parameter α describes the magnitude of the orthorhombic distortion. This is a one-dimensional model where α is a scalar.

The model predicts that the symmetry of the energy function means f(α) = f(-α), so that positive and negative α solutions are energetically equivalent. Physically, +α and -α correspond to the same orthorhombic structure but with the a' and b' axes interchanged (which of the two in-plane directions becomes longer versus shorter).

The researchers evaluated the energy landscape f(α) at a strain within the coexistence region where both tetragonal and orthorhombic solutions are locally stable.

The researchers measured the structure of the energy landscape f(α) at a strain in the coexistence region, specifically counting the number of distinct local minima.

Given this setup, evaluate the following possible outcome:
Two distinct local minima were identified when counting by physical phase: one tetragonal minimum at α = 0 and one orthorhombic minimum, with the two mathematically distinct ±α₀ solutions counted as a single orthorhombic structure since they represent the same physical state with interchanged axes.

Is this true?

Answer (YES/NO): YES